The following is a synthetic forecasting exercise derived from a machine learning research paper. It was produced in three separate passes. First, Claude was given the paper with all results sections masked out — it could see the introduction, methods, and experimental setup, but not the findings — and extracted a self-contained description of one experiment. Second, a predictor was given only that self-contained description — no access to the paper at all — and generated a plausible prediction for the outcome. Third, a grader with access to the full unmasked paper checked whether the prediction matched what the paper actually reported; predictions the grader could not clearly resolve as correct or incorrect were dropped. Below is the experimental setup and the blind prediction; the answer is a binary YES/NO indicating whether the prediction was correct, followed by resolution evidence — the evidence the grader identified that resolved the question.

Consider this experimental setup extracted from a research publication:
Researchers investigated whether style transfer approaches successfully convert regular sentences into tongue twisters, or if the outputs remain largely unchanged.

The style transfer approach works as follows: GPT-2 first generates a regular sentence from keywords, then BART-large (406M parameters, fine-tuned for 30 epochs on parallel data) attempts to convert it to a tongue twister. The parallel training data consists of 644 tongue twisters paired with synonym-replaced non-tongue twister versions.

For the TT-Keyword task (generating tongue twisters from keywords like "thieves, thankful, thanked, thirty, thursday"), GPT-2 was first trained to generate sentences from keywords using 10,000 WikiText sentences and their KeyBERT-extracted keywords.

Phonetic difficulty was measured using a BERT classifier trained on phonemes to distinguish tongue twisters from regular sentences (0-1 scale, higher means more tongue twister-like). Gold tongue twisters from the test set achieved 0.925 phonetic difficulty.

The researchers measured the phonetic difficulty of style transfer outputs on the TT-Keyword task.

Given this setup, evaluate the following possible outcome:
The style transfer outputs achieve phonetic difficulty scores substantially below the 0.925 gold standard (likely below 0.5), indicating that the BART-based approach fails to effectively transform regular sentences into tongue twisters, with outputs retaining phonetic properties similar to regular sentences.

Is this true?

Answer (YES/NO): YES